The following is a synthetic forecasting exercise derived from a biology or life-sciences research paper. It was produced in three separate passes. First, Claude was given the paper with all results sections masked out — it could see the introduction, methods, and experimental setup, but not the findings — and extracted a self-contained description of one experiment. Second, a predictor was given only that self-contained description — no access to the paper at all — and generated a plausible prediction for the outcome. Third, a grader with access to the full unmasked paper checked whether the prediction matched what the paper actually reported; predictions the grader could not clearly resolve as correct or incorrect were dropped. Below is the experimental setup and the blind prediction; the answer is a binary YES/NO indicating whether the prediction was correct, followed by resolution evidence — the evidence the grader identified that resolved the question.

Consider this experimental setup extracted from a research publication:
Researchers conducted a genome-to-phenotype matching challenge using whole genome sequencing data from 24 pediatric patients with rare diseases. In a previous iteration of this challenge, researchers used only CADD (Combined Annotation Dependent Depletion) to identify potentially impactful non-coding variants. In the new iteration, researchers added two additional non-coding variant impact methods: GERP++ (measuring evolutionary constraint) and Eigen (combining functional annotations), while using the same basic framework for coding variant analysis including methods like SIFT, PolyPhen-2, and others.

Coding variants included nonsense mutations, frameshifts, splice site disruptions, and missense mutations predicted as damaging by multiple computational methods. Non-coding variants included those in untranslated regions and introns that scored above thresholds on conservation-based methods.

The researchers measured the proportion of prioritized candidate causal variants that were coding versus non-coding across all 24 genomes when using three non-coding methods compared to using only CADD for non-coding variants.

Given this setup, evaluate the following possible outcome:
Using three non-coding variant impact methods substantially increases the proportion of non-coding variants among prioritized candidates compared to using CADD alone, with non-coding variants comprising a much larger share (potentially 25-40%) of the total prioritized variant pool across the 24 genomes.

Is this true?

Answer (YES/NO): NO